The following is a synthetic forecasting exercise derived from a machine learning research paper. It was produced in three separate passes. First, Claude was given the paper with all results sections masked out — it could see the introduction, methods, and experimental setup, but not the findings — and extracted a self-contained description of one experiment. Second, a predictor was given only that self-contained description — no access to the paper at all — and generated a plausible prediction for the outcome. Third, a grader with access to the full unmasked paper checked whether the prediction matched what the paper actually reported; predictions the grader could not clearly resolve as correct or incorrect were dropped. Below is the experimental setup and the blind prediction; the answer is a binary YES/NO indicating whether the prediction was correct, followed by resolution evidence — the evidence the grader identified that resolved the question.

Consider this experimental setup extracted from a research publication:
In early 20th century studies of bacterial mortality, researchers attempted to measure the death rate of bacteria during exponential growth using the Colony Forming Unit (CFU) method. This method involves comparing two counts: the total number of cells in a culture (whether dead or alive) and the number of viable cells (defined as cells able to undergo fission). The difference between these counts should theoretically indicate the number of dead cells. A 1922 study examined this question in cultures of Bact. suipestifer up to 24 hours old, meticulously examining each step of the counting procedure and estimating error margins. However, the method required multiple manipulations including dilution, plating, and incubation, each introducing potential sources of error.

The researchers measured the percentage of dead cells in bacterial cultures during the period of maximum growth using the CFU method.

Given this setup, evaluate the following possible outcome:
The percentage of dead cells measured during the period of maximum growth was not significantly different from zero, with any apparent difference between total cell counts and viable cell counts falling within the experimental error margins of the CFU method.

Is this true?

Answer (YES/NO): NO